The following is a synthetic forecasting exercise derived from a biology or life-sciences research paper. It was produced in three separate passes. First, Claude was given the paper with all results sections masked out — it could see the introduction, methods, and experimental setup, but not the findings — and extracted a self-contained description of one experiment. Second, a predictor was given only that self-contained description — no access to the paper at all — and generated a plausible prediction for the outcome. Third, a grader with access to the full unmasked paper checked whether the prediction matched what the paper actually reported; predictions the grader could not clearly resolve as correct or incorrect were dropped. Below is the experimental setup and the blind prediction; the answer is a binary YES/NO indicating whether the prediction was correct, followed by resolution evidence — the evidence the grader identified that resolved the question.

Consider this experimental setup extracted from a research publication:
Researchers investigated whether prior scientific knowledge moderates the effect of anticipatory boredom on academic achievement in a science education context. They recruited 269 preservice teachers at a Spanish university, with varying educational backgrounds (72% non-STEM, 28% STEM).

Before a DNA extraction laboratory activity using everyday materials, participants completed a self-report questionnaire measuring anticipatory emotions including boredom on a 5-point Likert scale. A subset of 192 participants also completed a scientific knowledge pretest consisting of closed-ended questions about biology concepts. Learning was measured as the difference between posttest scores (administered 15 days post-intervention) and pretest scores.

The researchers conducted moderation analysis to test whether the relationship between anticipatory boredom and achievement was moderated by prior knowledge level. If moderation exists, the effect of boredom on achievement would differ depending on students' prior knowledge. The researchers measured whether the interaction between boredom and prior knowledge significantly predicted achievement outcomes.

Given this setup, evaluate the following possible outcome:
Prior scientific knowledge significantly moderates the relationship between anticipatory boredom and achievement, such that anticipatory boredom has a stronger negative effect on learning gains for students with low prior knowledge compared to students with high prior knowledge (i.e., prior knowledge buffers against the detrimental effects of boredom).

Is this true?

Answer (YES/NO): YES